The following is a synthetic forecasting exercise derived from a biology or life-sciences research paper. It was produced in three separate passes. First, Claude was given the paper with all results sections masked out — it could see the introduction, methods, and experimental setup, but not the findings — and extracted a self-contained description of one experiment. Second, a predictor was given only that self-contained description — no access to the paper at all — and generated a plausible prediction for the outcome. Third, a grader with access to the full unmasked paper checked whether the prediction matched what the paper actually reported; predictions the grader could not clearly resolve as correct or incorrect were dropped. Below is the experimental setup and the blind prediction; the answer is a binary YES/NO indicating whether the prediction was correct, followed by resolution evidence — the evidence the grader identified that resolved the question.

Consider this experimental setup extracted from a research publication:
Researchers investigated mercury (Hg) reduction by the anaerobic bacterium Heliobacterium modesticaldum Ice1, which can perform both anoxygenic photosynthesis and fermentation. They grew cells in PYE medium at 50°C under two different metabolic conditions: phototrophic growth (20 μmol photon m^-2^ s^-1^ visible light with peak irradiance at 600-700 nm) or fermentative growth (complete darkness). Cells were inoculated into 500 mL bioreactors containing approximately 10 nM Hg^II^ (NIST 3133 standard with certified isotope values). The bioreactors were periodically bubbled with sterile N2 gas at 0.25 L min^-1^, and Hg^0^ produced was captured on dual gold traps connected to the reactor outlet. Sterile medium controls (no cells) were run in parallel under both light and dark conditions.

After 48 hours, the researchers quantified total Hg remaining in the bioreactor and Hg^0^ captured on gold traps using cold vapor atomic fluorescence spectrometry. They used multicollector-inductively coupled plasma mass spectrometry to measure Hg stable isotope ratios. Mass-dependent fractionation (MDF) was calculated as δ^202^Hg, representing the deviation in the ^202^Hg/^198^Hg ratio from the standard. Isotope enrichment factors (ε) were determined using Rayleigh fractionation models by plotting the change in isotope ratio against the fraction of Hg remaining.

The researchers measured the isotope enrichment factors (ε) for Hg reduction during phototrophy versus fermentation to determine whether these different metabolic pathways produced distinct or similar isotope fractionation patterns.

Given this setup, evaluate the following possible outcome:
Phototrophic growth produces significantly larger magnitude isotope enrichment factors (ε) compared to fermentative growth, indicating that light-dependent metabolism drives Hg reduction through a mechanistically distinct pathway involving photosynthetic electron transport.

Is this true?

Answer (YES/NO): NO